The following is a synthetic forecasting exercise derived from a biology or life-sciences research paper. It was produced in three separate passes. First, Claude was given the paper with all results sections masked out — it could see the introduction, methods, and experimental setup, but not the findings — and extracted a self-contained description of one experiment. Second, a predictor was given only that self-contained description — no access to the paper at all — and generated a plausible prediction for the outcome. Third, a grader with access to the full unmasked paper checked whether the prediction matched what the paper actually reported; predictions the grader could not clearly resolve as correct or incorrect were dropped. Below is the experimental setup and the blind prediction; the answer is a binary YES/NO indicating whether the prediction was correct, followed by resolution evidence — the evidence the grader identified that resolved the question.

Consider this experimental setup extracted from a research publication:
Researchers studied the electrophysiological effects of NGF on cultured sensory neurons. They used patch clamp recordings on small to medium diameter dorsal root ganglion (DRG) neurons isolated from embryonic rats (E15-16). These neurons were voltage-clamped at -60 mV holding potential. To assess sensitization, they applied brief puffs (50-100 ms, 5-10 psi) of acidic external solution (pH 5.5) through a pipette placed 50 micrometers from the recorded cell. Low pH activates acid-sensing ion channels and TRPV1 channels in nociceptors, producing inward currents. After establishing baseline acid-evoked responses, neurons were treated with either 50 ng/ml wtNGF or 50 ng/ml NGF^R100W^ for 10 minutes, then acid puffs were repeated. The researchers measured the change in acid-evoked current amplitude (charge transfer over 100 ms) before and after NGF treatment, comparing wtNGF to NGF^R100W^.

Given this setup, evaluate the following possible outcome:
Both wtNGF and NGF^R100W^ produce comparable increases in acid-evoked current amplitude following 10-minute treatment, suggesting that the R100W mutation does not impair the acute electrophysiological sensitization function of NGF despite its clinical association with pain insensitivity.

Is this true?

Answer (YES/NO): NO